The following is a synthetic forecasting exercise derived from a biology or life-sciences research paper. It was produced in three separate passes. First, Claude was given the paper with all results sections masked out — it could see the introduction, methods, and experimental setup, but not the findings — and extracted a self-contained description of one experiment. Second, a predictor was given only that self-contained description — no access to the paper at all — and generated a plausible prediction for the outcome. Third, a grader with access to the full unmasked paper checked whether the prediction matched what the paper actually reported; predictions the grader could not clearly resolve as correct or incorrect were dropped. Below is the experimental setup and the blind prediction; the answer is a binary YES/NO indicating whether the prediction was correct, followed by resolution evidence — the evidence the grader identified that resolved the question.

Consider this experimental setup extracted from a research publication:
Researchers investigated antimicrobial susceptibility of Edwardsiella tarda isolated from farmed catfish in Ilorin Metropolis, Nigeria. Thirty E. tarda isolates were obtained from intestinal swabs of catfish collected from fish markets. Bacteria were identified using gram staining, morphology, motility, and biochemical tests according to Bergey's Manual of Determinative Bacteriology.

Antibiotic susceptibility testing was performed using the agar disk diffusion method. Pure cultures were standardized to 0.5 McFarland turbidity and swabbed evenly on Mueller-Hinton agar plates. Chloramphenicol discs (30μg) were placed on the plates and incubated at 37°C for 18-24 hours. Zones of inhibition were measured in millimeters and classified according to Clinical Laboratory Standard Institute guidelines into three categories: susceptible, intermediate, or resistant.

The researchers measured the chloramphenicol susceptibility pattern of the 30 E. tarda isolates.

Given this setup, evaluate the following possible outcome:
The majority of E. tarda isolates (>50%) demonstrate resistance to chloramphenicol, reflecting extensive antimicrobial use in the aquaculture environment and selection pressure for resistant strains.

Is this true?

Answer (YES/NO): NO